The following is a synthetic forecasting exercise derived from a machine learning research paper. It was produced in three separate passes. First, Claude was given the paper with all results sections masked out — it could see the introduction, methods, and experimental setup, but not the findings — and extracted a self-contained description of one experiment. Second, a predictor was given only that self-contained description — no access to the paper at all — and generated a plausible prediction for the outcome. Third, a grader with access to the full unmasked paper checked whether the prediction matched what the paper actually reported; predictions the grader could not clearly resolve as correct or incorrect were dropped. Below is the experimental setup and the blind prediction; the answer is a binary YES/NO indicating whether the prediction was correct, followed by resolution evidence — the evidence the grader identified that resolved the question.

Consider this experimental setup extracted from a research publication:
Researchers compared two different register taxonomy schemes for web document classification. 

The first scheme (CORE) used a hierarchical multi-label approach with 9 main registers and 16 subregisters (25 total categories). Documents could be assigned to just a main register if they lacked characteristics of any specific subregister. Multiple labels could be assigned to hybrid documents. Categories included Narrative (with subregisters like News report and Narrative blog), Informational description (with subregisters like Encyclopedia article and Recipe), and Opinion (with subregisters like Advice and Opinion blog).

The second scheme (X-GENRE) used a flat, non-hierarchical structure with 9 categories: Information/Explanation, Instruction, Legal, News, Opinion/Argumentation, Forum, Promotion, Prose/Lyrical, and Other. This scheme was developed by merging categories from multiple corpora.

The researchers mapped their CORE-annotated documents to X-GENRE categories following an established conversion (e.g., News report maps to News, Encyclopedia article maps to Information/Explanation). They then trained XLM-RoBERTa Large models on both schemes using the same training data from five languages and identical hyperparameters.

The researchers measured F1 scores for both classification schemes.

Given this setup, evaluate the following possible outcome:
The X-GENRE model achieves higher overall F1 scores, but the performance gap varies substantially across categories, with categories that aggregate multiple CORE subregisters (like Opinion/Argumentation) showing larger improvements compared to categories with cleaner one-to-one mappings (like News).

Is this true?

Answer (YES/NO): NO